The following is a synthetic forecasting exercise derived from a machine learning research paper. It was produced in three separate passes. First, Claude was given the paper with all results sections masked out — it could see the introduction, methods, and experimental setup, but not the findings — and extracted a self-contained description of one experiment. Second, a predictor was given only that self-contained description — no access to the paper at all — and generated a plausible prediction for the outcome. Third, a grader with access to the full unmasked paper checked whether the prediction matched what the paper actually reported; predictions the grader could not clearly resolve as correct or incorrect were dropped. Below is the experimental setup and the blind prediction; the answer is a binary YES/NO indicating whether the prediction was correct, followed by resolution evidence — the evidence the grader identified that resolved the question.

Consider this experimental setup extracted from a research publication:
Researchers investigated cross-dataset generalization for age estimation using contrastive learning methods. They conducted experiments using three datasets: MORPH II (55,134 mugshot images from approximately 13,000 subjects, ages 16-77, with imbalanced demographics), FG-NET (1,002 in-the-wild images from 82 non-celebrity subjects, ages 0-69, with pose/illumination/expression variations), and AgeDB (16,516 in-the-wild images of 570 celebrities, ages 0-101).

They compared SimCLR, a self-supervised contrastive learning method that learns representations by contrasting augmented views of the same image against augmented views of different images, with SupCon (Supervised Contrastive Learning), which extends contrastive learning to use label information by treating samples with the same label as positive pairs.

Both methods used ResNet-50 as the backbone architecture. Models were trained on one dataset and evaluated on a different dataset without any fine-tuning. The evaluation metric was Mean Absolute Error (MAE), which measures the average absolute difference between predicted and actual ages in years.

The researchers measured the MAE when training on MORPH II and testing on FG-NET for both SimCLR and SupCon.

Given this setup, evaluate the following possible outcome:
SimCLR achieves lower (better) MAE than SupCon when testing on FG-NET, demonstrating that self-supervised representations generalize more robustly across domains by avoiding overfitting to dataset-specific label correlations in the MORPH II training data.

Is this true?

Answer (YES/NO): NO